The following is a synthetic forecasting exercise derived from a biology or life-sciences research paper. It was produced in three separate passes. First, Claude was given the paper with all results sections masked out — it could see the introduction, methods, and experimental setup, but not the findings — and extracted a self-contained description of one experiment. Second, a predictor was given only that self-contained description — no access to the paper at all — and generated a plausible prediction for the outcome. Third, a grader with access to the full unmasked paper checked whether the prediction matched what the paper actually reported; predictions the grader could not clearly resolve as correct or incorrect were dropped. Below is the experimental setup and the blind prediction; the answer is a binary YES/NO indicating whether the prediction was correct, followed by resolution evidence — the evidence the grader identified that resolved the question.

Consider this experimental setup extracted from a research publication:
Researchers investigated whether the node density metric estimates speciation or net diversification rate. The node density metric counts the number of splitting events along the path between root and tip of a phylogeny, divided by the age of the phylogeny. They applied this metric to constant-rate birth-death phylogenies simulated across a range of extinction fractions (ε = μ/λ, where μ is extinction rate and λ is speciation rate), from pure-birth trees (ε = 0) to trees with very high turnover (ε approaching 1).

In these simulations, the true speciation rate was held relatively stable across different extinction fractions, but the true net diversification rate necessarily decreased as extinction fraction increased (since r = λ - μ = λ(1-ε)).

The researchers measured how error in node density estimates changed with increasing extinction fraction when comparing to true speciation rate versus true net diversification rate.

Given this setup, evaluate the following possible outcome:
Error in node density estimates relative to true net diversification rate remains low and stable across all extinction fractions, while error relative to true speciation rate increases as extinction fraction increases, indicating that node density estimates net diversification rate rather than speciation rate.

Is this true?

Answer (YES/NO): NO